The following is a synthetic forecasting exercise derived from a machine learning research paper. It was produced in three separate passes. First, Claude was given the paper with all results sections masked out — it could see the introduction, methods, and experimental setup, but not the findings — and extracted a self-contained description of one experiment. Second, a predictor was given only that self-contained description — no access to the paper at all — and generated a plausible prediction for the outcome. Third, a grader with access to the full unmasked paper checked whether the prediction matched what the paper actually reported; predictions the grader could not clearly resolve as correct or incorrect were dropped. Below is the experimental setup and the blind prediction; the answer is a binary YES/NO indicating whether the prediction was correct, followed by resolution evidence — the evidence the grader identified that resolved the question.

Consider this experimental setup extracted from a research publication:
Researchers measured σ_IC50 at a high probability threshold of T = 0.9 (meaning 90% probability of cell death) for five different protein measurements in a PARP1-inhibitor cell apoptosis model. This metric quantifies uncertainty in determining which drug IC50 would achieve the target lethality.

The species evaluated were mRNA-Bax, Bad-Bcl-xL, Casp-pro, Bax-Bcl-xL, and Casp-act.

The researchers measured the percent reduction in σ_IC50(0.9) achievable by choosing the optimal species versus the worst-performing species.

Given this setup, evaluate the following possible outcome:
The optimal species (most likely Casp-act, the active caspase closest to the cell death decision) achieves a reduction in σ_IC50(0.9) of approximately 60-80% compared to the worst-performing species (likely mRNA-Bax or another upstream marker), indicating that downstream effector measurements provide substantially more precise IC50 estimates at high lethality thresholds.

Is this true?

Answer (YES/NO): NO